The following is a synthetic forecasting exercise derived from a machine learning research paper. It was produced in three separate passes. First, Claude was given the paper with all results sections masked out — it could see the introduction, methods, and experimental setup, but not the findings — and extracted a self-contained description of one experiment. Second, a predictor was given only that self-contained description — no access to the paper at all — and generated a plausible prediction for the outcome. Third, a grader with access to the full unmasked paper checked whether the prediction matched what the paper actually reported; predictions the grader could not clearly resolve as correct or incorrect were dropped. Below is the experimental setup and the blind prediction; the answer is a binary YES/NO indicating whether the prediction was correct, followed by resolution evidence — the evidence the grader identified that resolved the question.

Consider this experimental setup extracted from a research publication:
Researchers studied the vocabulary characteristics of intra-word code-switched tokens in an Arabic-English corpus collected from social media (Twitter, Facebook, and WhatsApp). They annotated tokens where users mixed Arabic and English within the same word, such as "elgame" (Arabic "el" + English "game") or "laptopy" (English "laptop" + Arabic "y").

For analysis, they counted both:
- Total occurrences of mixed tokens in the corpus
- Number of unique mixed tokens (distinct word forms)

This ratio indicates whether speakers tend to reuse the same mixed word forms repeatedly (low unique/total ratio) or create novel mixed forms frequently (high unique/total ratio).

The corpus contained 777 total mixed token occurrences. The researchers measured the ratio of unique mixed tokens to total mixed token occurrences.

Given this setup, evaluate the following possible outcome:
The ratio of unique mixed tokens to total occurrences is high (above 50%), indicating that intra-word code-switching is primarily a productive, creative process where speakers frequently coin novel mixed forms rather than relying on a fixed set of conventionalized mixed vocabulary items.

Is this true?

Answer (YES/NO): YES